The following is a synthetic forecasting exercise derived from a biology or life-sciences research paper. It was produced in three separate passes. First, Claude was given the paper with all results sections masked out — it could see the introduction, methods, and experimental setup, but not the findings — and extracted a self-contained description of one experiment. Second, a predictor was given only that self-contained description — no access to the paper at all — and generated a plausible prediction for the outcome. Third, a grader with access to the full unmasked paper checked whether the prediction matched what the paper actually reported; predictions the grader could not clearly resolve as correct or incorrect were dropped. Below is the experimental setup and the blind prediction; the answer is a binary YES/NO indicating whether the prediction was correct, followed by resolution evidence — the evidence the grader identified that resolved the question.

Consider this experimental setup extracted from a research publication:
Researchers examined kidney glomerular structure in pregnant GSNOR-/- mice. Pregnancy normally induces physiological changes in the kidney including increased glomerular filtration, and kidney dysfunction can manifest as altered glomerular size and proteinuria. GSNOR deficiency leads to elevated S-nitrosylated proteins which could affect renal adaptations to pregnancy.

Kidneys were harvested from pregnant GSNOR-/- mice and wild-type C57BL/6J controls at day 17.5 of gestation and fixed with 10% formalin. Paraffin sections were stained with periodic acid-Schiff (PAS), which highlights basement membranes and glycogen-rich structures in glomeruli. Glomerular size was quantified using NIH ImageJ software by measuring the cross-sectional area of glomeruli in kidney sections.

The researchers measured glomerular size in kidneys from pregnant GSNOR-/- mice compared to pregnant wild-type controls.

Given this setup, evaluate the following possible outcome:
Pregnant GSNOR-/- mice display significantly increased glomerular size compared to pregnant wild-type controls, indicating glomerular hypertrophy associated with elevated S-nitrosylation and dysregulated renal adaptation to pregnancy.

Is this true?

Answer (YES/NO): YES